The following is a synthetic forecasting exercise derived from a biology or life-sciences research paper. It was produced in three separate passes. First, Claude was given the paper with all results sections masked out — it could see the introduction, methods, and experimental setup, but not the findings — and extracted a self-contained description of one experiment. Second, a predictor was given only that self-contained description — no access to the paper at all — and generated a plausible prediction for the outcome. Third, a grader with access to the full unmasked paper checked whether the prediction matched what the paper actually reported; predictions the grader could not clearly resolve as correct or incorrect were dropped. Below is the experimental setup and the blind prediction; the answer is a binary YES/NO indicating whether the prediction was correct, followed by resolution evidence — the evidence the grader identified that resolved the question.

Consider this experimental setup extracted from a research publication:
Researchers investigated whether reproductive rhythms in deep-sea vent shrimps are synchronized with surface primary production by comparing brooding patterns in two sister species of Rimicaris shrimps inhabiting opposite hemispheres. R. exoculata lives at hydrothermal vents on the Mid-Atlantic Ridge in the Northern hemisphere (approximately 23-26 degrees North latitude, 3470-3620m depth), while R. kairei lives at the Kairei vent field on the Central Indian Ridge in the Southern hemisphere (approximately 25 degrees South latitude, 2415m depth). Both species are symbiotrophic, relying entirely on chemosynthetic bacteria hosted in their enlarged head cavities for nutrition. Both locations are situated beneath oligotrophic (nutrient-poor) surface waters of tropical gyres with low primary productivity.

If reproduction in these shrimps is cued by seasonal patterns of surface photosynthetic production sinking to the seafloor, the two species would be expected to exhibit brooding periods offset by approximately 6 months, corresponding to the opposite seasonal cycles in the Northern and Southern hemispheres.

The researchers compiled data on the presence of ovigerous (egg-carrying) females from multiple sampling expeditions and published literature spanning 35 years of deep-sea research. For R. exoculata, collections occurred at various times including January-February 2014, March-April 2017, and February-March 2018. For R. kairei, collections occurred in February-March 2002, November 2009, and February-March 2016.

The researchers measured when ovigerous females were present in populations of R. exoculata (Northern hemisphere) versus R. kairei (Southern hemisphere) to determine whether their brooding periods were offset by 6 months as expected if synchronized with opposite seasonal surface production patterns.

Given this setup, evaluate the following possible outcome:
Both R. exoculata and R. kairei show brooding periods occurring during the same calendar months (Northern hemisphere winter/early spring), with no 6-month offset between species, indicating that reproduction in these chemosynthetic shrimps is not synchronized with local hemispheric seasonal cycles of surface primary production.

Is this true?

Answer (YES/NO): YES